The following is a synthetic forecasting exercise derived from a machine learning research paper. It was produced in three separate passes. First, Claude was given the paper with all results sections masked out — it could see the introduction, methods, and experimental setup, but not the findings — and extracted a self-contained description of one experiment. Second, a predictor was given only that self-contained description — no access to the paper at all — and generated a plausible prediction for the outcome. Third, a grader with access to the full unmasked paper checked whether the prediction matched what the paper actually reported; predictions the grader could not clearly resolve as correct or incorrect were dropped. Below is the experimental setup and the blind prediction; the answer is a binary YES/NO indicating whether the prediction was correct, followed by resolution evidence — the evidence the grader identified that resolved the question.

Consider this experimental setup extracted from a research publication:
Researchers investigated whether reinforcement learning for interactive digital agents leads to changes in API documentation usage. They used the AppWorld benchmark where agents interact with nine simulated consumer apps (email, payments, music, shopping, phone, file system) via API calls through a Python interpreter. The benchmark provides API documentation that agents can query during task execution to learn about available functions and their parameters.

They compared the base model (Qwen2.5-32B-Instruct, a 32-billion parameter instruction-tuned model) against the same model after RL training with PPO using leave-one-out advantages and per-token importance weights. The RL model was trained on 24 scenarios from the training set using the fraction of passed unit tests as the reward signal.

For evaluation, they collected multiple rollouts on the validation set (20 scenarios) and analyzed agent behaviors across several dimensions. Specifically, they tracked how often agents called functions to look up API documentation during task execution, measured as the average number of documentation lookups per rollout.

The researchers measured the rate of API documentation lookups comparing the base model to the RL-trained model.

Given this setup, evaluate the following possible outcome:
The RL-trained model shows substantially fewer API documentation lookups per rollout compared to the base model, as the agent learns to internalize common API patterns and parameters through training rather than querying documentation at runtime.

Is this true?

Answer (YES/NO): NO